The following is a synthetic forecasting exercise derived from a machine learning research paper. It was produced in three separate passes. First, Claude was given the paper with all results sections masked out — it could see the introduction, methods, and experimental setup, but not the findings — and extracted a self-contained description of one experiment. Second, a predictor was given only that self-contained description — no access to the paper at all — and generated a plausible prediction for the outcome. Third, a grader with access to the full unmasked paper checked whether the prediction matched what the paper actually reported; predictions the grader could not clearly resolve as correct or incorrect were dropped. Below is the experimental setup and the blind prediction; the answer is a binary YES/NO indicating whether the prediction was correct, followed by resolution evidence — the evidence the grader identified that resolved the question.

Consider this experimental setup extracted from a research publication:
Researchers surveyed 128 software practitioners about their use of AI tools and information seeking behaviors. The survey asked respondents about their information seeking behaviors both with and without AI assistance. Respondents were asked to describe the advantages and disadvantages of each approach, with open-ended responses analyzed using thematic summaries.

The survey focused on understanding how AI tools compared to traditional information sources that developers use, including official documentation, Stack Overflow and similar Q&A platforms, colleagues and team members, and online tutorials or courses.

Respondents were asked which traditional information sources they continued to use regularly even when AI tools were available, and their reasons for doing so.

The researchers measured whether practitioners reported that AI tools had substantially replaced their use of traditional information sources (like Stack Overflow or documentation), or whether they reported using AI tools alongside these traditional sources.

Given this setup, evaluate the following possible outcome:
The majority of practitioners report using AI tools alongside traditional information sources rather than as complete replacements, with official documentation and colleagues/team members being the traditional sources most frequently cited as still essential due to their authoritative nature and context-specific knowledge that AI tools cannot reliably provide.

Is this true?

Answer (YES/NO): NO